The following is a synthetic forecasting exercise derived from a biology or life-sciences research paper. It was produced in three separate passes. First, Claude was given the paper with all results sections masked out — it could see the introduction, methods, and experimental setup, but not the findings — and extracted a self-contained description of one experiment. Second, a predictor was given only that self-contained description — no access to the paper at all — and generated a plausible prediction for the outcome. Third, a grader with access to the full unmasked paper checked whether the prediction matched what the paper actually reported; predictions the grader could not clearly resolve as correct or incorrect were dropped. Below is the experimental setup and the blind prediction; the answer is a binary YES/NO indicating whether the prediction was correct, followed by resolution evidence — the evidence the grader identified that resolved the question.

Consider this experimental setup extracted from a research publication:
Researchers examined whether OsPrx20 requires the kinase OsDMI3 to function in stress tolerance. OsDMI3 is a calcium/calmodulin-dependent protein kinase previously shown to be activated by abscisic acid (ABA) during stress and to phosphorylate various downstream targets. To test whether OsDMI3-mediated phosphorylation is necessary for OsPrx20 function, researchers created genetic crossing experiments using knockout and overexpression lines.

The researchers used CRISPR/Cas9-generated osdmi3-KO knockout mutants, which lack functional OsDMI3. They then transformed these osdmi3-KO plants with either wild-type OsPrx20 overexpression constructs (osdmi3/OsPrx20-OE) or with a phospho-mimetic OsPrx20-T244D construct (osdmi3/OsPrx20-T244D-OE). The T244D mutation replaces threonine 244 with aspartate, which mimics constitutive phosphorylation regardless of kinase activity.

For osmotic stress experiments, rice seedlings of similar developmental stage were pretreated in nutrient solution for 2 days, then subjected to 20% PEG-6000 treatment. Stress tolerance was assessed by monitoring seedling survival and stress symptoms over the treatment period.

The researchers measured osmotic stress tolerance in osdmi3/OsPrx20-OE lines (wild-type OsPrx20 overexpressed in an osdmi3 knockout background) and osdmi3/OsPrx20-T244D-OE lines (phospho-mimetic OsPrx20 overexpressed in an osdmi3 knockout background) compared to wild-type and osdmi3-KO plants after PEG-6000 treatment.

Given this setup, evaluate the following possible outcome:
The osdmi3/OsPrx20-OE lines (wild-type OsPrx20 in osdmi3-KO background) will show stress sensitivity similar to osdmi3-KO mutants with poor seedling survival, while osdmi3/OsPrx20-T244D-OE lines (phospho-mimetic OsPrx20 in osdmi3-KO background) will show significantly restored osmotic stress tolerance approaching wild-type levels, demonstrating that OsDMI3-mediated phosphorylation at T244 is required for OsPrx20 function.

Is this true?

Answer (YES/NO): NO